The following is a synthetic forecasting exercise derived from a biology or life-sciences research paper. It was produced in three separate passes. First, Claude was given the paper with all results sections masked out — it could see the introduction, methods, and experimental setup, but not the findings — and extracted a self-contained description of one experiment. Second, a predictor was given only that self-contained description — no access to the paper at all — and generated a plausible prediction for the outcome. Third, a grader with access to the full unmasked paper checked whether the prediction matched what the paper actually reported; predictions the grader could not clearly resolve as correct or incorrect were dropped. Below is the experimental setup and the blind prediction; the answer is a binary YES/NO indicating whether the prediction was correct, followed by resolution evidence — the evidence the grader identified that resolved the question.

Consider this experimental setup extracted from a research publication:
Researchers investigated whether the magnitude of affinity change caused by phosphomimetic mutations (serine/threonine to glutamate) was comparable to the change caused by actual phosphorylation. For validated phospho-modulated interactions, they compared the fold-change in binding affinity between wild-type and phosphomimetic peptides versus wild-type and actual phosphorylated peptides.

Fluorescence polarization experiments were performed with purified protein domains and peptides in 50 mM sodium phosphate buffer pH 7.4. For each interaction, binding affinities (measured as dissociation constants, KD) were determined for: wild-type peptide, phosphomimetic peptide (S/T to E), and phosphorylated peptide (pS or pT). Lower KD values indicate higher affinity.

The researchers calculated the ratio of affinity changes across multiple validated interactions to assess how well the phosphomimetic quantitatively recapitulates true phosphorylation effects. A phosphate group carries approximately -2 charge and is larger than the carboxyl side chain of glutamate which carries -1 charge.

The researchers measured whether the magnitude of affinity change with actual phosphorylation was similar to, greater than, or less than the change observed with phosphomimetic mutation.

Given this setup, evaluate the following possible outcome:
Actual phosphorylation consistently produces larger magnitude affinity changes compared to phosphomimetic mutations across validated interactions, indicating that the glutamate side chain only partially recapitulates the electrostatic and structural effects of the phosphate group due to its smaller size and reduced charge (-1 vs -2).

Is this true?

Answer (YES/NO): NO